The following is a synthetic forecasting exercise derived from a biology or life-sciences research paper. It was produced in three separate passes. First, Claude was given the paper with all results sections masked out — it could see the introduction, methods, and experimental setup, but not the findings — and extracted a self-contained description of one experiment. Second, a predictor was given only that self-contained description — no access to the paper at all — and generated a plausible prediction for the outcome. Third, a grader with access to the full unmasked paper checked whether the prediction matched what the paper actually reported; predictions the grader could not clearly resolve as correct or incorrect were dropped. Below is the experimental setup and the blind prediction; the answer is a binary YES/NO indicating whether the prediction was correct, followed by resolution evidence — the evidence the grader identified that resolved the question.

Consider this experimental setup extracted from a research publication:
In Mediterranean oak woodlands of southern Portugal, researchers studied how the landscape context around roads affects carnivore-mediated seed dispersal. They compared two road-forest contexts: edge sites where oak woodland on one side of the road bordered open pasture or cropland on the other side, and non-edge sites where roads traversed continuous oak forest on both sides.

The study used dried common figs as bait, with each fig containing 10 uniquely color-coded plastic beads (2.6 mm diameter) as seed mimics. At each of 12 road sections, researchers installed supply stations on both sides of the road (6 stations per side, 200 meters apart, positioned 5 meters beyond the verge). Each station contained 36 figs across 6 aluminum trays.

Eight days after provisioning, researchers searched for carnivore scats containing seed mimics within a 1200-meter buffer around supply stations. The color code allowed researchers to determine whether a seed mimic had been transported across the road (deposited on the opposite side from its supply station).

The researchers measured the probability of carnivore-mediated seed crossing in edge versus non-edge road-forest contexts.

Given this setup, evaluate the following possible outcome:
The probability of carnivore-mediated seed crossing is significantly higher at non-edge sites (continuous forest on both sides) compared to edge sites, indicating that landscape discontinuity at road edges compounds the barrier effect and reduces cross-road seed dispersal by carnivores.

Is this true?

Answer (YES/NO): NO